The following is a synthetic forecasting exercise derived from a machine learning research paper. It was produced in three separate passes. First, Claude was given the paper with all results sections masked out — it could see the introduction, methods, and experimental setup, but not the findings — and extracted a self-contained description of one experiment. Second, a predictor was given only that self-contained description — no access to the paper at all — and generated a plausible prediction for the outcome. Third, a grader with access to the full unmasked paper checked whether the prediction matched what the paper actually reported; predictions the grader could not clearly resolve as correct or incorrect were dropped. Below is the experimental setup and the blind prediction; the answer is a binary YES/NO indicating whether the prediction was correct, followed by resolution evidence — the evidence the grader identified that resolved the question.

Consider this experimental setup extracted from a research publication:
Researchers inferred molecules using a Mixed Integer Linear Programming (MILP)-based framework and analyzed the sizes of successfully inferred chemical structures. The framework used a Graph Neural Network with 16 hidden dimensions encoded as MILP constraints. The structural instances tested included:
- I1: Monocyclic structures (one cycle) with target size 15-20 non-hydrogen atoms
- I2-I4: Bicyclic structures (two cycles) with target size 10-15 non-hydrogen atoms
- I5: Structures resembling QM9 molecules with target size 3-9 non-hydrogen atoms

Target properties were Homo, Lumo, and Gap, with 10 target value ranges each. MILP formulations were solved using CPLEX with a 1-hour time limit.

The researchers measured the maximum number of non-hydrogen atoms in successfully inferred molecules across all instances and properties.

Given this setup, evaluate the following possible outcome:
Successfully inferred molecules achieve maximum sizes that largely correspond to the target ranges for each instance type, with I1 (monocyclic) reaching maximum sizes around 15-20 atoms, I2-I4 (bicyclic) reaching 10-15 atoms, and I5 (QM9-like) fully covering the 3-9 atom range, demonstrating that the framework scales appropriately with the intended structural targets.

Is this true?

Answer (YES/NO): NO